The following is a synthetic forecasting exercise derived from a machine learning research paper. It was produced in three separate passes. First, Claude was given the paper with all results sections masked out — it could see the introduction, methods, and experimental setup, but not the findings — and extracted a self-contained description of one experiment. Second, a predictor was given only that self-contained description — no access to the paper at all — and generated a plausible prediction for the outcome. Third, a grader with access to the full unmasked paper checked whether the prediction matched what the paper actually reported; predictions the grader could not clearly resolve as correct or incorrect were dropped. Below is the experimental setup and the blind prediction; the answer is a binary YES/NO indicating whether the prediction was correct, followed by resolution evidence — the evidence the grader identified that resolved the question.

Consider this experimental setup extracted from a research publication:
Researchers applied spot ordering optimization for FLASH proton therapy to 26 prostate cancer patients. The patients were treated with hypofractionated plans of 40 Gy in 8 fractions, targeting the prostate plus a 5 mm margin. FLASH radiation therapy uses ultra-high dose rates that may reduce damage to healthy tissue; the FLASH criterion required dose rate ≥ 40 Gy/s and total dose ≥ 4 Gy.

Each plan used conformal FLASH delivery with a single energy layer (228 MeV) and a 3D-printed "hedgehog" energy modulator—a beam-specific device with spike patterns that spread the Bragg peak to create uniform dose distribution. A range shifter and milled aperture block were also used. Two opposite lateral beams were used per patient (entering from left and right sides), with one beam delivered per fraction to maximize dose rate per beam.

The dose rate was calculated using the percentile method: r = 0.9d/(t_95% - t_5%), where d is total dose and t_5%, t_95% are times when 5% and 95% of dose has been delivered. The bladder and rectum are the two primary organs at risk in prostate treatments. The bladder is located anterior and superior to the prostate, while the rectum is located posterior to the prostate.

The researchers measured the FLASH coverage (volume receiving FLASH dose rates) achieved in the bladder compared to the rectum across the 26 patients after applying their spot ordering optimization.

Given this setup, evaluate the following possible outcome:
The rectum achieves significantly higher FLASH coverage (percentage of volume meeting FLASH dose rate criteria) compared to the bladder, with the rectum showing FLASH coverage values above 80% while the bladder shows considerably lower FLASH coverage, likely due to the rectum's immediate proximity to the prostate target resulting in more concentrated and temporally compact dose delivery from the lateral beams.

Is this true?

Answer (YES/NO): NO